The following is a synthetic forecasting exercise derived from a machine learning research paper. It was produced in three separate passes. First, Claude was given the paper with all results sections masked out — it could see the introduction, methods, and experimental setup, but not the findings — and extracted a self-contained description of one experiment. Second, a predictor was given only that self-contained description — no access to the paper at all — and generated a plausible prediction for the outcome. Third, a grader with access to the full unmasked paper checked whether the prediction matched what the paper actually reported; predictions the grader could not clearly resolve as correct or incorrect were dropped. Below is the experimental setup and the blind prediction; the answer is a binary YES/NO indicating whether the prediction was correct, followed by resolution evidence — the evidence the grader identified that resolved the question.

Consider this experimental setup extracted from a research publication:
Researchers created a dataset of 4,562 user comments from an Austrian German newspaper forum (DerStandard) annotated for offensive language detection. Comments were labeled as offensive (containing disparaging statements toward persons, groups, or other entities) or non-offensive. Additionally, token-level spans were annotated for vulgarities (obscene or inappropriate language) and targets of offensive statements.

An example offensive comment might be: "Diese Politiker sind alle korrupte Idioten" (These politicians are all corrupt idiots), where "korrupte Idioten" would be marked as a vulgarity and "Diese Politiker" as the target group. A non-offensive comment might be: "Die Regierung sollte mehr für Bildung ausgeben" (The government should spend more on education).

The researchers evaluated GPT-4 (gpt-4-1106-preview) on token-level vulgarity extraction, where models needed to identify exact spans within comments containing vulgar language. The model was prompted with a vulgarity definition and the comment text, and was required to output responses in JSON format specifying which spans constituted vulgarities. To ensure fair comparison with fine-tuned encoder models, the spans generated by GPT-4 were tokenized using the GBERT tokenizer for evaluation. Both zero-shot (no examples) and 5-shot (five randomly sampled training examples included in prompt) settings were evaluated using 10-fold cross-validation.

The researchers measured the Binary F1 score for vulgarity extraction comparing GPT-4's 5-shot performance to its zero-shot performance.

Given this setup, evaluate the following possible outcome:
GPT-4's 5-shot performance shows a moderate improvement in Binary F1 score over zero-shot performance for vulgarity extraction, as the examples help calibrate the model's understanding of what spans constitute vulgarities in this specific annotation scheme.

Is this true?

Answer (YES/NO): YES